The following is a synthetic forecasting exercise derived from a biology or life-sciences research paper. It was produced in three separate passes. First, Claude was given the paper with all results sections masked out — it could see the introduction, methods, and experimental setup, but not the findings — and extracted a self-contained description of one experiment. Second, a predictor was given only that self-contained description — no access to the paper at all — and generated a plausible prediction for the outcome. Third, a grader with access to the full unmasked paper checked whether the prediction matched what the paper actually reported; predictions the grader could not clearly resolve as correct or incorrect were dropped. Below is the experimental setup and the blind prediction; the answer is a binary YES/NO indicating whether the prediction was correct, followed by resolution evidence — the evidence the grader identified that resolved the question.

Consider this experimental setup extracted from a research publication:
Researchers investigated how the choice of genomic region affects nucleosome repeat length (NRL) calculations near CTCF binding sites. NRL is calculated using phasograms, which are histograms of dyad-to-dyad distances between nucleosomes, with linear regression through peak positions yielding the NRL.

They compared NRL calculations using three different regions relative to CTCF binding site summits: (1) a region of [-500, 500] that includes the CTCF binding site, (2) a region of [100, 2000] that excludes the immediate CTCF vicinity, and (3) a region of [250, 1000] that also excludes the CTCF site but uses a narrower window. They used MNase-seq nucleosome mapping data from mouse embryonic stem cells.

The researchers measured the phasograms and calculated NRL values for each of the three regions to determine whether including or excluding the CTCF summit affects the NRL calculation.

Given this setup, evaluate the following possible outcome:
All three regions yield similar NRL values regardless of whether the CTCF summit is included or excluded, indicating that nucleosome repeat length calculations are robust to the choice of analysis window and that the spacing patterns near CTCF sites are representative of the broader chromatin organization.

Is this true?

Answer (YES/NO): NO